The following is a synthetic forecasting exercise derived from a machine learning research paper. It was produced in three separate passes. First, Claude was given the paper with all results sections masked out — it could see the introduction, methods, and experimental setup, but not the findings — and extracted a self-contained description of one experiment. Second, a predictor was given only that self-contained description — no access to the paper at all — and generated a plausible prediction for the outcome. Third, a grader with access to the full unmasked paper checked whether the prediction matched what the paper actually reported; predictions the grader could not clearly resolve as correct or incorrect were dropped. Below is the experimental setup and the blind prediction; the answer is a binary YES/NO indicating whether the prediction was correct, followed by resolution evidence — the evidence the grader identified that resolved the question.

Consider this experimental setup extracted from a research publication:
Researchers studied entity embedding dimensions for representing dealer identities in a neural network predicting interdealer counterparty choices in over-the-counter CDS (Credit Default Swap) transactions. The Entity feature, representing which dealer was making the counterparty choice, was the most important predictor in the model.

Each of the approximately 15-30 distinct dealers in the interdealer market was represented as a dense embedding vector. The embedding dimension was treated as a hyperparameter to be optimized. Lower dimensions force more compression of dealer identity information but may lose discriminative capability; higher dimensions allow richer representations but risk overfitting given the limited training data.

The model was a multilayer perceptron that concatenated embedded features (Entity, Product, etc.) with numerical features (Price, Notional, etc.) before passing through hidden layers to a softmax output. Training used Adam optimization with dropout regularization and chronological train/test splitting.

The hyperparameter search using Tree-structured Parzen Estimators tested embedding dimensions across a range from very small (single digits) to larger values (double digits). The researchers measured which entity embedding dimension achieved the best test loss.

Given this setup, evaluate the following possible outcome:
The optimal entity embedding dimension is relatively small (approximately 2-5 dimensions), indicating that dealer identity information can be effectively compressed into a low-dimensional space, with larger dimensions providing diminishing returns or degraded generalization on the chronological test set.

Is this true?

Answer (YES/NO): NO